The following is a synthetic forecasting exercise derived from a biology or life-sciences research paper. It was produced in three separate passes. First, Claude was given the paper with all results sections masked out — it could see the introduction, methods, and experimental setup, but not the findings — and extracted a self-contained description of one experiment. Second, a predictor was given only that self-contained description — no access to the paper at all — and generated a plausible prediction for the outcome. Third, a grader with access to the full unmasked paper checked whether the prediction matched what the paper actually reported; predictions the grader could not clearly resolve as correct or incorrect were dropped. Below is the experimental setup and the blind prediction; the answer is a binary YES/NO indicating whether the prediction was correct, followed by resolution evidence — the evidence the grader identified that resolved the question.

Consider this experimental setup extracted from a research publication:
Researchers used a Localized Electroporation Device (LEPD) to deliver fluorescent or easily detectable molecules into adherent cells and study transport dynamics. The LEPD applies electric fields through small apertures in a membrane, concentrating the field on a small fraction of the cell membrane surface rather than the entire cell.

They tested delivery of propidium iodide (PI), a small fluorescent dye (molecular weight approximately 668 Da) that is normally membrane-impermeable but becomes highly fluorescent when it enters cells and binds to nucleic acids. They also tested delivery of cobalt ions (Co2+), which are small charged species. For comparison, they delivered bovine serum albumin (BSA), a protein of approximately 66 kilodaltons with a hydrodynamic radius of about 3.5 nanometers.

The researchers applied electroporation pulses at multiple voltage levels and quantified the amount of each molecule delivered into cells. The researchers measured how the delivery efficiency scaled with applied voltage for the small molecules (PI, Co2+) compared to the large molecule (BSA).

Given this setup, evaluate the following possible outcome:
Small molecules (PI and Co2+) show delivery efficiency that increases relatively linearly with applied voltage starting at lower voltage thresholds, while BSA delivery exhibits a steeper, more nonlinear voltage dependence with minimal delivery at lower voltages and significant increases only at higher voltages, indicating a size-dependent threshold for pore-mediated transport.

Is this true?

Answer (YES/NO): NO